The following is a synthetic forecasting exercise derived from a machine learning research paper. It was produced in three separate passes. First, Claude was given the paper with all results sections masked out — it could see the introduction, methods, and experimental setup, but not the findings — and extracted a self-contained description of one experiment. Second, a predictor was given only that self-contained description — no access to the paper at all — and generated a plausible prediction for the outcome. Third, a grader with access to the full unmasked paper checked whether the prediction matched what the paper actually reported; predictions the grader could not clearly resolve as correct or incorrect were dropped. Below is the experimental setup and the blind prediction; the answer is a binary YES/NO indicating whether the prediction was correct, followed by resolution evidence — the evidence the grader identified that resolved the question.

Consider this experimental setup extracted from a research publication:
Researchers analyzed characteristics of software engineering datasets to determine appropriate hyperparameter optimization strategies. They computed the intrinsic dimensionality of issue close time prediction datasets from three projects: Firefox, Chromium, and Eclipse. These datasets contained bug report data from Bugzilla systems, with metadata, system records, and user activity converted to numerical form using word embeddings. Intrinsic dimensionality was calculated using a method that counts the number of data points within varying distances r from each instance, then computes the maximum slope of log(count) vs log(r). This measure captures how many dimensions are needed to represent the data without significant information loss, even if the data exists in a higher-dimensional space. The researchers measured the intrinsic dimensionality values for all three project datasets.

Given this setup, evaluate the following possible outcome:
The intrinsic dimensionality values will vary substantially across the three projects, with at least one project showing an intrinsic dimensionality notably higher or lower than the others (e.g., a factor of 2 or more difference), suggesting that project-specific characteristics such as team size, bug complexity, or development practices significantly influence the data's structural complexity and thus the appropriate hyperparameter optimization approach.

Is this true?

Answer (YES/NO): NO